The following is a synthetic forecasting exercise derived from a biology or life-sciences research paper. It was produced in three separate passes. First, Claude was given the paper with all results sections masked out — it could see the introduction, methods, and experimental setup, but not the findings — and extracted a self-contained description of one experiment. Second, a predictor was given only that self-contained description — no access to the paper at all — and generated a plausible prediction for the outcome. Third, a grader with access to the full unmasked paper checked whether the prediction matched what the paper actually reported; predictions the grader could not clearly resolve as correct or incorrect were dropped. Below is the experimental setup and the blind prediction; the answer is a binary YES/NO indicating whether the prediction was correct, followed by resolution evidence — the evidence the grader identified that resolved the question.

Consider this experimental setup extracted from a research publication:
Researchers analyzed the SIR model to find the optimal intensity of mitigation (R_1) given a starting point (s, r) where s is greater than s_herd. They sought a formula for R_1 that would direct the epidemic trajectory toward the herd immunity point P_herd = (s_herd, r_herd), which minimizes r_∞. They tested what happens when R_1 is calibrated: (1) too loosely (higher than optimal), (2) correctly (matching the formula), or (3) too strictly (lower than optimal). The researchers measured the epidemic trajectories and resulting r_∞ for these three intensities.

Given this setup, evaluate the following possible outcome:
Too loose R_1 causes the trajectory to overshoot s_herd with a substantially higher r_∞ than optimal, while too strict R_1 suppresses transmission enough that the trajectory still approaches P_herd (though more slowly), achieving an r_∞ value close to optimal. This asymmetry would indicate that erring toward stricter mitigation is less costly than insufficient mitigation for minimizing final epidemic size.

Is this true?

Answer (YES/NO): NO